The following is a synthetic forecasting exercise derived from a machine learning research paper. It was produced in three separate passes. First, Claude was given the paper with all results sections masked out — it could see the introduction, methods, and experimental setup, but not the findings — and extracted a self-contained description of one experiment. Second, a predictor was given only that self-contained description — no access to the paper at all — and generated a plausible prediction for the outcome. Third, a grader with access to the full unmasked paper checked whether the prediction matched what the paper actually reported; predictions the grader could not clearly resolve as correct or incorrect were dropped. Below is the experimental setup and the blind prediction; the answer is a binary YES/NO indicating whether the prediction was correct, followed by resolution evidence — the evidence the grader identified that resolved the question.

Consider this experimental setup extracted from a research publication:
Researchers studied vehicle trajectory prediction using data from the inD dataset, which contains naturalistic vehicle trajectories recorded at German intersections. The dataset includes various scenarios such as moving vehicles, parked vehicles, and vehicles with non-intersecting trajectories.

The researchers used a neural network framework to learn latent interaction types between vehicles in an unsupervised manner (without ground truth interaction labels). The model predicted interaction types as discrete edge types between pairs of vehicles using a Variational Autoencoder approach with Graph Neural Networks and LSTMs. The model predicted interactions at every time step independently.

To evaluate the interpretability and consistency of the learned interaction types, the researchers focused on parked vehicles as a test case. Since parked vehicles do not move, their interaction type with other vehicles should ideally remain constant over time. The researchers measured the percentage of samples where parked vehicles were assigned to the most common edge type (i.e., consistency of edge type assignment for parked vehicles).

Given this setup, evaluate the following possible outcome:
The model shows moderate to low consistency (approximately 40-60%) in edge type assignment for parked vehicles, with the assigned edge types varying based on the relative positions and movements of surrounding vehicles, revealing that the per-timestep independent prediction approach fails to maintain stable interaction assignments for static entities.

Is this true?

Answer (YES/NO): NO